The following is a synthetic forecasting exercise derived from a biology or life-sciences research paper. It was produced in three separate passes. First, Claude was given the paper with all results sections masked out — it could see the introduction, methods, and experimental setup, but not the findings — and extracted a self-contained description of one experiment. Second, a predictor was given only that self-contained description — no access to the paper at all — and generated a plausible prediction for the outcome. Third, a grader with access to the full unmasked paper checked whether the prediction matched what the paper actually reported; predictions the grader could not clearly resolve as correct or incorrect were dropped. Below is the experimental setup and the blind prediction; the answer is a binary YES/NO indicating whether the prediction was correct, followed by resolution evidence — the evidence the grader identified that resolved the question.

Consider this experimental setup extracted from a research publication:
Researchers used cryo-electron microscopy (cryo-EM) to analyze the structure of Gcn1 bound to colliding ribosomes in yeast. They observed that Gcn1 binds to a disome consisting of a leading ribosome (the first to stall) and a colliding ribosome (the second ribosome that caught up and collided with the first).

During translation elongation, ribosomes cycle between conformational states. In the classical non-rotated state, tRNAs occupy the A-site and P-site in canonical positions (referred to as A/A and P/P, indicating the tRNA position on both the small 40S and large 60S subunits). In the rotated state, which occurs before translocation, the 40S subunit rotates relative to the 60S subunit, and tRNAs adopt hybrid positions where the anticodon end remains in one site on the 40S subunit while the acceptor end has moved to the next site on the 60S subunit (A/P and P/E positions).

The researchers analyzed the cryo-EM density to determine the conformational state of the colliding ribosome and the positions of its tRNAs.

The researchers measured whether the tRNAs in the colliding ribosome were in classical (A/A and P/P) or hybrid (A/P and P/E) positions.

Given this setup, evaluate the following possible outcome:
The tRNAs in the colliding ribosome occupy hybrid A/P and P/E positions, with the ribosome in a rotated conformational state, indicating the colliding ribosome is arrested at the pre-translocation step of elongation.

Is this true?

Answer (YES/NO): YES